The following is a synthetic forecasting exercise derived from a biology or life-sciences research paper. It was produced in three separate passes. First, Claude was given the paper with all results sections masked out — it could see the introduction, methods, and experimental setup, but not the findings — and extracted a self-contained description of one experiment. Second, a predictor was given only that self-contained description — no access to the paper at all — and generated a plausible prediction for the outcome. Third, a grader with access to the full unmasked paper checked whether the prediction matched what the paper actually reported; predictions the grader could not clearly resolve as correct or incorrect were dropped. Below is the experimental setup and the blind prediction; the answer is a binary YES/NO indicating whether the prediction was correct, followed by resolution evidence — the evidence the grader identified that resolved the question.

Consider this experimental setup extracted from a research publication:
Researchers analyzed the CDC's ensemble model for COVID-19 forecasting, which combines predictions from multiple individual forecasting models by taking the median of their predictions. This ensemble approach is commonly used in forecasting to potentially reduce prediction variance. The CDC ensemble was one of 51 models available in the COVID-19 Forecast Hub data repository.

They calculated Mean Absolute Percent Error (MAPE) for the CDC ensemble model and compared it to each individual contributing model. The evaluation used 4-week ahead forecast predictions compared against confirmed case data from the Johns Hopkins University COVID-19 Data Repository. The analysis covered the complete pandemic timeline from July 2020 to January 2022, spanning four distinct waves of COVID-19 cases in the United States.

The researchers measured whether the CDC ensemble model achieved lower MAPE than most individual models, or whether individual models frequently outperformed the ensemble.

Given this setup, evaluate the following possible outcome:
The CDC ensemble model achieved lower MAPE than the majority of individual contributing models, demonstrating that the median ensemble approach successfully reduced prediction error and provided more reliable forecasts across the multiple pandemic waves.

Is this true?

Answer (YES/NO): NO